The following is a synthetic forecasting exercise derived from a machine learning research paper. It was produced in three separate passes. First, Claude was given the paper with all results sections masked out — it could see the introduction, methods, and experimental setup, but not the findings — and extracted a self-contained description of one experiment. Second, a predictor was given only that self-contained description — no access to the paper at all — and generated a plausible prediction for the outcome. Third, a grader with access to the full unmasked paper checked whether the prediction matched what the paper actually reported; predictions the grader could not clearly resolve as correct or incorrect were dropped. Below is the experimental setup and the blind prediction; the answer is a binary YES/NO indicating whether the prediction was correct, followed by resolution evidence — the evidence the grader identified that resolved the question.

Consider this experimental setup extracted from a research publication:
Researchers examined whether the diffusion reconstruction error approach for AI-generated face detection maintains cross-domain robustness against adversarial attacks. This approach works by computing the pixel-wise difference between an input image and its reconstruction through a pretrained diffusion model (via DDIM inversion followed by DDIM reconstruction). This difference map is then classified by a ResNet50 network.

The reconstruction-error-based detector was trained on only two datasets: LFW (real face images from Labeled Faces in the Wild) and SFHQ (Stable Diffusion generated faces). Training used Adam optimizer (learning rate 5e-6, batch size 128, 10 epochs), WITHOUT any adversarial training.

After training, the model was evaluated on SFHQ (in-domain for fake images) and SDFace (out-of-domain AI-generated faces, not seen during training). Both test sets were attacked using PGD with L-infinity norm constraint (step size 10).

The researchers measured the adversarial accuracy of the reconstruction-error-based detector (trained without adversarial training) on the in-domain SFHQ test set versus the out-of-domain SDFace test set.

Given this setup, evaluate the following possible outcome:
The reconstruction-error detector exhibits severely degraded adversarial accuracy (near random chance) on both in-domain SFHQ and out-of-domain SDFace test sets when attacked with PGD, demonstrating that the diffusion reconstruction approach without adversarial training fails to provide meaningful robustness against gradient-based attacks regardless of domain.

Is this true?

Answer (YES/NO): NO